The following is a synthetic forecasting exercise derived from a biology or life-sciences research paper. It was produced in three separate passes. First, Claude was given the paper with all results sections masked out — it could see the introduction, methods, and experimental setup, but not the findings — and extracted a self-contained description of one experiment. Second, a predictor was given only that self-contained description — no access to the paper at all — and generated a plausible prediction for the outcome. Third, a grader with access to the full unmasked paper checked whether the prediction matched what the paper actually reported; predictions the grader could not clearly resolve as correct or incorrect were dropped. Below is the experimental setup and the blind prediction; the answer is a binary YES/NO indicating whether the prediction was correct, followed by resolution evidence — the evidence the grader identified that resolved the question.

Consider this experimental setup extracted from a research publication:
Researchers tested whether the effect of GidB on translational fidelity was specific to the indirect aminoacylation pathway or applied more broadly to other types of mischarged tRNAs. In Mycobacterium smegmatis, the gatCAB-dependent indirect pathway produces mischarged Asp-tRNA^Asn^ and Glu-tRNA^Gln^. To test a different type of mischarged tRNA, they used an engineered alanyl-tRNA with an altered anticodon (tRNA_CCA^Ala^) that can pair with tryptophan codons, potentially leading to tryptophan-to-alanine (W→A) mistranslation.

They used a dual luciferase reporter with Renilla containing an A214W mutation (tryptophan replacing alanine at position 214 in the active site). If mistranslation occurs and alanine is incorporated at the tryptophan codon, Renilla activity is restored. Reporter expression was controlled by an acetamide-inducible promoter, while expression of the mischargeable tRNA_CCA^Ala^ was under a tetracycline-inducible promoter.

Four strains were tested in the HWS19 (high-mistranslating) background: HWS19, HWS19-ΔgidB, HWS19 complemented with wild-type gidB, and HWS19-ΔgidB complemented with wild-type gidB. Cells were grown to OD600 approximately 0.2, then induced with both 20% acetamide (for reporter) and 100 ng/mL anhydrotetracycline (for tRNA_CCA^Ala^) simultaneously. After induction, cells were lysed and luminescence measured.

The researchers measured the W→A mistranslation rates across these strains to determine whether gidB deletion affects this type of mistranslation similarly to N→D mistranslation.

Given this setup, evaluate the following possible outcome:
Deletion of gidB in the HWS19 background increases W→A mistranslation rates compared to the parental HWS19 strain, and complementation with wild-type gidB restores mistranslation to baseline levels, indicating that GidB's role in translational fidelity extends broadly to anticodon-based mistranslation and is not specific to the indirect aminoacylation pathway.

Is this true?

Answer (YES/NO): NO